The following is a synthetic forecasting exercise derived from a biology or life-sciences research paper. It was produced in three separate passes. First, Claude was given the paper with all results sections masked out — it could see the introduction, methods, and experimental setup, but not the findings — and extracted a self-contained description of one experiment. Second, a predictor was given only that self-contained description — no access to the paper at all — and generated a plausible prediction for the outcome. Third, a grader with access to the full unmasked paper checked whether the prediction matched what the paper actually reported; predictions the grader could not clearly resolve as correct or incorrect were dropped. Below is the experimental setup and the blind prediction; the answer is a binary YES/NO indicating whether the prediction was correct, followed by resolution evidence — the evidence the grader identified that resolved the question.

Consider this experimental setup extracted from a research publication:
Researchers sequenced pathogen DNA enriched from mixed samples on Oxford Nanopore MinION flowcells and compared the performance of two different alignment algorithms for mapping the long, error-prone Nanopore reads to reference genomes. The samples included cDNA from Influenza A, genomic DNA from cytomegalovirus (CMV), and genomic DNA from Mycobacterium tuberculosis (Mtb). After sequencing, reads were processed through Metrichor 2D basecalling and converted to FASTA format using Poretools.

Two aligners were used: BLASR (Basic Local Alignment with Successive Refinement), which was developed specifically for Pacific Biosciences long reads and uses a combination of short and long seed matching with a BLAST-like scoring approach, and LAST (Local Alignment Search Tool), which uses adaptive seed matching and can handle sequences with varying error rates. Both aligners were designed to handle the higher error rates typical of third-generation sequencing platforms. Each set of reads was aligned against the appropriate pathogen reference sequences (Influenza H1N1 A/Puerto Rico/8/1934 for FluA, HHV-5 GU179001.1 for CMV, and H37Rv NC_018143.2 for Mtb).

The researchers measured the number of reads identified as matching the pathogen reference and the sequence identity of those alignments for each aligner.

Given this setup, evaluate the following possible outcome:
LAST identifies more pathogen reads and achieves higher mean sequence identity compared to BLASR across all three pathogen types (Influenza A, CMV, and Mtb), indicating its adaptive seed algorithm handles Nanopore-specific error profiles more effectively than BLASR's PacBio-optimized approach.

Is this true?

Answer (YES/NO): NO